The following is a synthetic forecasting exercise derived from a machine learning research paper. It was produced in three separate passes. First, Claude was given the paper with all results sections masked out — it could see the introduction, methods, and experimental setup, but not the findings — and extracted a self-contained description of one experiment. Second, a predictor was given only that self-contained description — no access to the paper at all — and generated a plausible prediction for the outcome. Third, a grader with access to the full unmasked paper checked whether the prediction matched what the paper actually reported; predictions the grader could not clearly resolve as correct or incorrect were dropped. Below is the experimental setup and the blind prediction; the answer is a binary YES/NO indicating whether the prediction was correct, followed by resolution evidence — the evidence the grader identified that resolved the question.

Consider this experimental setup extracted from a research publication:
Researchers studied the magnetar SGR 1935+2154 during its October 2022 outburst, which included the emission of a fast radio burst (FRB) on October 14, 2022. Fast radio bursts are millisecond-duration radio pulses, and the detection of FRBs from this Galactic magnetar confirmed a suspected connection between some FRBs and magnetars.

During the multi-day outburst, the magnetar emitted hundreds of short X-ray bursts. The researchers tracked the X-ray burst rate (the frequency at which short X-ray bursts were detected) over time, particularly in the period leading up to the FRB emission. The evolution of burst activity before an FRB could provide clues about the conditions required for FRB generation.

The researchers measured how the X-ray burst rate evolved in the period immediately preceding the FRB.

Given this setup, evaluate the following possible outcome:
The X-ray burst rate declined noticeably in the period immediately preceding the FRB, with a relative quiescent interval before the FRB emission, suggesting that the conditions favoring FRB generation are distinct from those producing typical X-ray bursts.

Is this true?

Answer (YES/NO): NO